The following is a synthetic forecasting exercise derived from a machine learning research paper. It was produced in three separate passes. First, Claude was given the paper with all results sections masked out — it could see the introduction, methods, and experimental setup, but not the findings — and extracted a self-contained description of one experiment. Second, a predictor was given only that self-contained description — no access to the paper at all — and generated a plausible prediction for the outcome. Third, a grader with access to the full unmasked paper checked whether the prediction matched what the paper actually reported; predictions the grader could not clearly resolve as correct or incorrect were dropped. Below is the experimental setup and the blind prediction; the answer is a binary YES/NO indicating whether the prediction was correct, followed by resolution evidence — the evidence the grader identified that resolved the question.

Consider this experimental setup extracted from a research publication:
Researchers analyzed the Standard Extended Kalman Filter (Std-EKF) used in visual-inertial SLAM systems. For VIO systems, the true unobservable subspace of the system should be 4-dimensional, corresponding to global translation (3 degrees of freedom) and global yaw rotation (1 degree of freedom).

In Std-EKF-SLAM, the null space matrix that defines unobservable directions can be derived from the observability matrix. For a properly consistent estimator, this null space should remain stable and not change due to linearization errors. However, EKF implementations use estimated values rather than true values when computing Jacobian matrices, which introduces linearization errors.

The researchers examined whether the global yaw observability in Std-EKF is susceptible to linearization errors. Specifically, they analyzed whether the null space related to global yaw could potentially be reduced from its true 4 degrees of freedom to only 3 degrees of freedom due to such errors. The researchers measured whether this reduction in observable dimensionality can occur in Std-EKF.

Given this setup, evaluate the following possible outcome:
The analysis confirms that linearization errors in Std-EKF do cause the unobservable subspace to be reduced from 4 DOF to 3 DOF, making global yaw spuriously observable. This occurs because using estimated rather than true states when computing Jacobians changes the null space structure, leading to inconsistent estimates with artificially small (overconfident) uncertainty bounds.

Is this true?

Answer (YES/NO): YES